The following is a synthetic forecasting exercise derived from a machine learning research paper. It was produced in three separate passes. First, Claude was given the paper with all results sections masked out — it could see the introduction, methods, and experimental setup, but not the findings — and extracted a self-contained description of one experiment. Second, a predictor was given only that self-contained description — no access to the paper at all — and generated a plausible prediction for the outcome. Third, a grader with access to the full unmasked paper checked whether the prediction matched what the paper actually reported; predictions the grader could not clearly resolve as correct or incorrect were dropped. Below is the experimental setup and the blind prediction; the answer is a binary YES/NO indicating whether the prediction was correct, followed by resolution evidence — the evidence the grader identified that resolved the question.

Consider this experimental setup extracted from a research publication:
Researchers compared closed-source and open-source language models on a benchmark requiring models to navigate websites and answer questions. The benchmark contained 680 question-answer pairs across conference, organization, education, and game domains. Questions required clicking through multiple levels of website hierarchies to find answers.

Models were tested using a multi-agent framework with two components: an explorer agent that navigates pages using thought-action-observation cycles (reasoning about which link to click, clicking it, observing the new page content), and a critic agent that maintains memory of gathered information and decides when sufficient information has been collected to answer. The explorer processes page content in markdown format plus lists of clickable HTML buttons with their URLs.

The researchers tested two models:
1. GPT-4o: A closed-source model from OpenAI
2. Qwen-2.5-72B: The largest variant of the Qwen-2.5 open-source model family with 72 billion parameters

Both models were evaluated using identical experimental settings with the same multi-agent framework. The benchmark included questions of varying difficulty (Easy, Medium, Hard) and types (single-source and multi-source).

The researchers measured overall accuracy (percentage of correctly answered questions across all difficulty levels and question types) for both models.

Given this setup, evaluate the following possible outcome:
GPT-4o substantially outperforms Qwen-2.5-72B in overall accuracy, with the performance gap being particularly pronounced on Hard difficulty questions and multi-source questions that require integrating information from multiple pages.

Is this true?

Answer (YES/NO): NO